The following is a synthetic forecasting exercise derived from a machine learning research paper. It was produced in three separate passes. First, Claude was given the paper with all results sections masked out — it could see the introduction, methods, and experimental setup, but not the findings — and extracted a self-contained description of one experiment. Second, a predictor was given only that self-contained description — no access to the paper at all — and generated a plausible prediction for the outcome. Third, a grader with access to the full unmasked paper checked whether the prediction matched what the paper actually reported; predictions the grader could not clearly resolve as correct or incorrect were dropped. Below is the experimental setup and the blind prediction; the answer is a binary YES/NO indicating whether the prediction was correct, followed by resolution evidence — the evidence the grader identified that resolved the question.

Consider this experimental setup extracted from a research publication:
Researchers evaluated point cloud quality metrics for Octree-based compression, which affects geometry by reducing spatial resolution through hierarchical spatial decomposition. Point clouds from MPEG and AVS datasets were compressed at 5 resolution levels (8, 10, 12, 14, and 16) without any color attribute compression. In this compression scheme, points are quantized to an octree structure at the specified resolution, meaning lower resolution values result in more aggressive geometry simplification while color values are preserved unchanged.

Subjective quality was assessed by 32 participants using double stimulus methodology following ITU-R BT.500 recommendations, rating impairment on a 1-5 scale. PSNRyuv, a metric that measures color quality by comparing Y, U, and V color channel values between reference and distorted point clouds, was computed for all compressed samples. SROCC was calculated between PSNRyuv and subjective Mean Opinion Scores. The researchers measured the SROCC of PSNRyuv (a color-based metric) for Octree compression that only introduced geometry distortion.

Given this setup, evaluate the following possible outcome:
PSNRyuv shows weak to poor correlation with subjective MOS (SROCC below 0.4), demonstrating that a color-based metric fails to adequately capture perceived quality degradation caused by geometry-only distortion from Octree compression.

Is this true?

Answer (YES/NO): NO